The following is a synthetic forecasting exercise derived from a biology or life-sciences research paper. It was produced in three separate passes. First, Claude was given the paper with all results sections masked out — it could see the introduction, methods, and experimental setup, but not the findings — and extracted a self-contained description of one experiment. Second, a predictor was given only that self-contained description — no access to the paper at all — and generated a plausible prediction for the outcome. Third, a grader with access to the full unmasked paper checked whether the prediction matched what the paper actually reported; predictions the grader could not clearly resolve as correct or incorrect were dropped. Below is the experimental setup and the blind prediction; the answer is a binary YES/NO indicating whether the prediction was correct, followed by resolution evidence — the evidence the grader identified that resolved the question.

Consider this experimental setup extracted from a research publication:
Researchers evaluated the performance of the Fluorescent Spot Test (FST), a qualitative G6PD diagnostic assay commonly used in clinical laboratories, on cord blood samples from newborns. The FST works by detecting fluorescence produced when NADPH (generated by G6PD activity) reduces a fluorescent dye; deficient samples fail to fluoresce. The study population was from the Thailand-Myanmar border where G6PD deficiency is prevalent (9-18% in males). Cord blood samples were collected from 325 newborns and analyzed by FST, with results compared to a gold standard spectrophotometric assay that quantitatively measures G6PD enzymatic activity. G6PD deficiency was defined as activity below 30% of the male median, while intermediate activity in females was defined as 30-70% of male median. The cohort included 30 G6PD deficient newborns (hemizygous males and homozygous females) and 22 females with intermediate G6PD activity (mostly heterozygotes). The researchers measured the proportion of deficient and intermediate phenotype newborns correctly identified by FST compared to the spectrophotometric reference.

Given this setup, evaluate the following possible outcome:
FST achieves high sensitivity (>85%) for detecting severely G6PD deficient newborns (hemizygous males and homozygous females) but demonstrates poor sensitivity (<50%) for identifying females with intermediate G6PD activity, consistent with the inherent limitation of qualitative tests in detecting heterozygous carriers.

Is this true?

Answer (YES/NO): NO